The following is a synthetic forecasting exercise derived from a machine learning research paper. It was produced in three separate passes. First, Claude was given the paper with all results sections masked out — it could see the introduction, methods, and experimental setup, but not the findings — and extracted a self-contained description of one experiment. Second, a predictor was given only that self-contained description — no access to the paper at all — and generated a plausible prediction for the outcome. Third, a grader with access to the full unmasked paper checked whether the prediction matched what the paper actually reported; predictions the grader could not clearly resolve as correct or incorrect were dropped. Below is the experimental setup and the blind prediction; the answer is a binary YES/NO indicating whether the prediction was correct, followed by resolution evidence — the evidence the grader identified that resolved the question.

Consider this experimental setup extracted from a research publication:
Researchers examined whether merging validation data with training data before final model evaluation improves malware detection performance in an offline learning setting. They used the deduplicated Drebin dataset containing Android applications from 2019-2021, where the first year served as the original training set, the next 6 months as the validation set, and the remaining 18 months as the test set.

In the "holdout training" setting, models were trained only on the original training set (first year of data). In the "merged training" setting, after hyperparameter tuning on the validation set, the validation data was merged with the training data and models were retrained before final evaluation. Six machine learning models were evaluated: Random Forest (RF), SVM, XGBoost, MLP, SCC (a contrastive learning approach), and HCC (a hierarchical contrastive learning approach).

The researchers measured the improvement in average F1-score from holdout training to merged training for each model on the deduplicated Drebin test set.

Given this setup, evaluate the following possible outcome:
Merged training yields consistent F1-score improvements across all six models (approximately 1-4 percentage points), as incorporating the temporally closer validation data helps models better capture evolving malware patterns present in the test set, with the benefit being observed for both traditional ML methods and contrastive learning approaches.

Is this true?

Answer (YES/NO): NO